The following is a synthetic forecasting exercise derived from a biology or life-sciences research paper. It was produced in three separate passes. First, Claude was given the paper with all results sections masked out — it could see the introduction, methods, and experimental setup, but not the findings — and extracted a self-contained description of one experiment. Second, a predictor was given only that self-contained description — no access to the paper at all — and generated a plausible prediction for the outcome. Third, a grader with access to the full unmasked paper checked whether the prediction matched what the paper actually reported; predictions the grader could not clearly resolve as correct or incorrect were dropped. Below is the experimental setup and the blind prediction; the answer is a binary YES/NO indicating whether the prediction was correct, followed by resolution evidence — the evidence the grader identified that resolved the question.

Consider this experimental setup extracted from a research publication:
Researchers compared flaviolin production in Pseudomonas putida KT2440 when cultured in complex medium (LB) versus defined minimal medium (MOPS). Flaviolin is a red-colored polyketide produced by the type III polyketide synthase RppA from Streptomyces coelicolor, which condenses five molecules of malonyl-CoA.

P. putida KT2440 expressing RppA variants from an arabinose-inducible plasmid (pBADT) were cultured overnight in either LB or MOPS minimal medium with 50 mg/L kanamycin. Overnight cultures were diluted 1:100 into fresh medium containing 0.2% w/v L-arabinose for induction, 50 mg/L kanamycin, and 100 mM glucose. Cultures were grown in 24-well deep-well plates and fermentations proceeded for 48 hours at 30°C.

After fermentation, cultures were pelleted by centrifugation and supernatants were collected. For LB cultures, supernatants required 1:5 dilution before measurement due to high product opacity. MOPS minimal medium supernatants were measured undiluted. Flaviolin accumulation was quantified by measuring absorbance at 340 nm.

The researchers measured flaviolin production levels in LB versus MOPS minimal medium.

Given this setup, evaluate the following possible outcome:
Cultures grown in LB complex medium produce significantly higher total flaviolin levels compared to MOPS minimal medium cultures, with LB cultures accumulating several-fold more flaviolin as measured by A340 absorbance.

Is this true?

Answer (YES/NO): YES